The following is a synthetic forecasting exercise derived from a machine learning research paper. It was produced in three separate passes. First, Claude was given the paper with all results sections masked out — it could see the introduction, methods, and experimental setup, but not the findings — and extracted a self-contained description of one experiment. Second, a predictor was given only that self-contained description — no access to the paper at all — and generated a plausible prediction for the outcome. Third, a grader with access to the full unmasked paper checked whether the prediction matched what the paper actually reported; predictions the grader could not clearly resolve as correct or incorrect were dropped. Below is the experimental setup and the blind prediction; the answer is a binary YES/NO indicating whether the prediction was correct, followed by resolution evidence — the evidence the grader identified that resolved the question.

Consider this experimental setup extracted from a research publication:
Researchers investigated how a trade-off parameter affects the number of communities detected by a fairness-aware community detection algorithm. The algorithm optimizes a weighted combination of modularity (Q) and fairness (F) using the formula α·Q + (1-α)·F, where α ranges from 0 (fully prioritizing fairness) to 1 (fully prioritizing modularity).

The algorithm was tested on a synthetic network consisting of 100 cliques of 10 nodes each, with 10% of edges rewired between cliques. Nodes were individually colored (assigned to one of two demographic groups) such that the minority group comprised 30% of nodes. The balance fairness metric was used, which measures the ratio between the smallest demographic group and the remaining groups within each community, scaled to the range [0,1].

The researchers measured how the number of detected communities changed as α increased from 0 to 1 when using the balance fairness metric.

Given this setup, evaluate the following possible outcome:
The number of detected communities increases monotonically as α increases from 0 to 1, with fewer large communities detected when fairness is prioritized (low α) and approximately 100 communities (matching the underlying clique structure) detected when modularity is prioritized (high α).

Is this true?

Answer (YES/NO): NO